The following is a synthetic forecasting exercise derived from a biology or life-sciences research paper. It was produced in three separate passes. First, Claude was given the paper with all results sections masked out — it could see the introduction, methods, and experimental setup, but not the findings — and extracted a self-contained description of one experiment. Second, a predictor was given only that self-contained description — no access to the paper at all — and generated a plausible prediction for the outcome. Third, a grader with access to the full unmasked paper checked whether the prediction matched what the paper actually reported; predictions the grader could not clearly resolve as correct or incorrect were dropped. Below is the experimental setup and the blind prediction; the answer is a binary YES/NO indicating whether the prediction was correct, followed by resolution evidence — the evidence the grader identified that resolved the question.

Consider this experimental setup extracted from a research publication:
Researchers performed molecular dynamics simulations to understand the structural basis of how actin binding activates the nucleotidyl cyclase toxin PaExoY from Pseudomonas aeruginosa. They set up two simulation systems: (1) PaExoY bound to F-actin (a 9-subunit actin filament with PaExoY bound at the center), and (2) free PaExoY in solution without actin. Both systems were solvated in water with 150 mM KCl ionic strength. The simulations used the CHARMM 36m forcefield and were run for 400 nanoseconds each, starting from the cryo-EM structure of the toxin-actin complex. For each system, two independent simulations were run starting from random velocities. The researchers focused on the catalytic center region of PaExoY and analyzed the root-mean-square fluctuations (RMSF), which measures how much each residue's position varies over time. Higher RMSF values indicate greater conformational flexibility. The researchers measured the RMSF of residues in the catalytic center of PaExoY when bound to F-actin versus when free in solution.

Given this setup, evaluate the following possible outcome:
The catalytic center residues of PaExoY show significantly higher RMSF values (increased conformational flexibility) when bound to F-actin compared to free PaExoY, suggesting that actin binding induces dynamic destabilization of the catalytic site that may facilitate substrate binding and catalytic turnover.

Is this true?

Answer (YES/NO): NO